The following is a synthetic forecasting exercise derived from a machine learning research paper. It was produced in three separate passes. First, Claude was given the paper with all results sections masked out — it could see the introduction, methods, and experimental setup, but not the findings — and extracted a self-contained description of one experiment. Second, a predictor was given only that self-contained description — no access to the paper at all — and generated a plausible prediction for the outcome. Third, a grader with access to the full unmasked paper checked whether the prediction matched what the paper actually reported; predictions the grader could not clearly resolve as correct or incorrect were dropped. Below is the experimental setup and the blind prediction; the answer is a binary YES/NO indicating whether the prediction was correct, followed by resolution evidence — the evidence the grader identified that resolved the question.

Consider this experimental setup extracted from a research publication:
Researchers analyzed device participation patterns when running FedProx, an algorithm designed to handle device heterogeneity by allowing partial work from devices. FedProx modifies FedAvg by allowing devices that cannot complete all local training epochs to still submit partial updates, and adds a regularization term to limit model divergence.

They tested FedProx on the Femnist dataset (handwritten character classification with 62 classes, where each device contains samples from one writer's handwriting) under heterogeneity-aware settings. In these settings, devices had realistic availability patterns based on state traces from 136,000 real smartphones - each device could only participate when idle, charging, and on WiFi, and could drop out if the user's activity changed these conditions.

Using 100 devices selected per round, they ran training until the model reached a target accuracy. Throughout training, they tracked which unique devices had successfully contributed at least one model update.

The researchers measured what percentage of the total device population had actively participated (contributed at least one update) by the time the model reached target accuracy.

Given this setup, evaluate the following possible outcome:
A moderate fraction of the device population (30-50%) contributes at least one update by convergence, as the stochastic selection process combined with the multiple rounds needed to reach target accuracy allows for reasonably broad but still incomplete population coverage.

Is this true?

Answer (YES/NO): NO